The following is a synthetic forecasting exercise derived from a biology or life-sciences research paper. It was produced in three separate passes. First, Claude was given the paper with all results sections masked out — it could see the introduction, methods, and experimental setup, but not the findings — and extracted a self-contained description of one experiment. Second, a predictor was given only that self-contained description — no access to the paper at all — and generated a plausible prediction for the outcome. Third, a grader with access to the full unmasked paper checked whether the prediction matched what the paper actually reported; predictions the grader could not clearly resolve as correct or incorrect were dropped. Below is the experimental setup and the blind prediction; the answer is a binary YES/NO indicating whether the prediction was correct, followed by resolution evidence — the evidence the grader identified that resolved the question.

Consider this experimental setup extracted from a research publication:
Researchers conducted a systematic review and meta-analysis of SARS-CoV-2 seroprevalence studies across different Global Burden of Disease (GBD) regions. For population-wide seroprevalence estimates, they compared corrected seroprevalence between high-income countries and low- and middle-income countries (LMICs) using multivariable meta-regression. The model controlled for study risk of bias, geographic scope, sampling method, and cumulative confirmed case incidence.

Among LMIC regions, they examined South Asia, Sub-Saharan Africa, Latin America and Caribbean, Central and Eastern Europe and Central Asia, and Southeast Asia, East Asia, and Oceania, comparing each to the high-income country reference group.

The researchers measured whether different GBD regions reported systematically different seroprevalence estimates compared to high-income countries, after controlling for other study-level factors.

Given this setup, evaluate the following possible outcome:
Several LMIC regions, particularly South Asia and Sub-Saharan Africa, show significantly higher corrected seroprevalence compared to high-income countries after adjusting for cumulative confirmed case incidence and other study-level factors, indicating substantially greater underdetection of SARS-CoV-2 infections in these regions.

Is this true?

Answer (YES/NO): YES